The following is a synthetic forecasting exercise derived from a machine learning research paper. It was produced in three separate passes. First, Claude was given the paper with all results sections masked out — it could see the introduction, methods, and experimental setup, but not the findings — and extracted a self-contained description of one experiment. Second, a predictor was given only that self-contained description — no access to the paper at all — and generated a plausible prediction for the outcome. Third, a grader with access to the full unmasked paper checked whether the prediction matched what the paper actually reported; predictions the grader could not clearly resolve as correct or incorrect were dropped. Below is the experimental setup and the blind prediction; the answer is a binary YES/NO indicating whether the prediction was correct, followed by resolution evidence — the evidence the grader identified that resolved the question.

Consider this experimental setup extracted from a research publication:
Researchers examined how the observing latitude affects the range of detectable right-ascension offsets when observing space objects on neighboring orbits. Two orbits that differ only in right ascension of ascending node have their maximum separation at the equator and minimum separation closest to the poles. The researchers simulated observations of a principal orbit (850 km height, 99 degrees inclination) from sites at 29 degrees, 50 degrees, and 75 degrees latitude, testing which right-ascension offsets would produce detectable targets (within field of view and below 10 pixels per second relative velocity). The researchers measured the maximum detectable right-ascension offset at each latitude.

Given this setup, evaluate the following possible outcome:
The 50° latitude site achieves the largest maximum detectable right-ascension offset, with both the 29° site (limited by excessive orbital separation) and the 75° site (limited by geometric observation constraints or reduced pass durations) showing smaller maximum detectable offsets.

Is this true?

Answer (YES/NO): NO